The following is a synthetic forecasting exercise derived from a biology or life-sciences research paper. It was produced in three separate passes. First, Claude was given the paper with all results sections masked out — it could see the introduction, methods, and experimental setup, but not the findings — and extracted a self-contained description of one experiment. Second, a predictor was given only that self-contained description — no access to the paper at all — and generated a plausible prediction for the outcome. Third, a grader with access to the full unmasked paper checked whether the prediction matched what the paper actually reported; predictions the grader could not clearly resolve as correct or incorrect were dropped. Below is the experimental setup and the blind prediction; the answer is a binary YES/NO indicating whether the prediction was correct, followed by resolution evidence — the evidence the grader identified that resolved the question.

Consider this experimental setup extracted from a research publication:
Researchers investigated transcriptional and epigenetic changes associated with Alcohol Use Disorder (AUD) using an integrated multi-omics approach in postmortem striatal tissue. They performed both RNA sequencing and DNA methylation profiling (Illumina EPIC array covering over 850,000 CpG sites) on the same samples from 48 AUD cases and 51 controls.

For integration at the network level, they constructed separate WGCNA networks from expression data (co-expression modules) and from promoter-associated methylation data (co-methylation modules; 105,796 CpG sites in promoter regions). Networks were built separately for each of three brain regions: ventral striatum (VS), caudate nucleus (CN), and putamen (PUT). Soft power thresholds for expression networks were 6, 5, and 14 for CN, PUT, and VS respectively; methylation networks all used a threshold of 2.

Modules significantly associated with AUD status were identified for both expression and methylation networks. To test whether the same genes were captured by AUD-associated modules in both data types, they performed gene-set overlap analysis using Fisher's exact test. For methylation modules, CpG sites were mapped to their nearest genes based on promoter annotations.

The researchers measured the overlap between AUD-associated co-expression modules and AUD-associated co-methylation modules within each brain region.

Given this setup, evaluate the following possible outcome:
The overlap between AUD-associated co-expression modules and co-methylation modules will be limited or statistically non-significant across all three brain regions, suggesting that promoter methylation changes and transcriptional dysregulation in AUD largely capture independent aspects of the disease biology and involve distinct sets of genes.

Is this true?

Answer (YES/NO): NO